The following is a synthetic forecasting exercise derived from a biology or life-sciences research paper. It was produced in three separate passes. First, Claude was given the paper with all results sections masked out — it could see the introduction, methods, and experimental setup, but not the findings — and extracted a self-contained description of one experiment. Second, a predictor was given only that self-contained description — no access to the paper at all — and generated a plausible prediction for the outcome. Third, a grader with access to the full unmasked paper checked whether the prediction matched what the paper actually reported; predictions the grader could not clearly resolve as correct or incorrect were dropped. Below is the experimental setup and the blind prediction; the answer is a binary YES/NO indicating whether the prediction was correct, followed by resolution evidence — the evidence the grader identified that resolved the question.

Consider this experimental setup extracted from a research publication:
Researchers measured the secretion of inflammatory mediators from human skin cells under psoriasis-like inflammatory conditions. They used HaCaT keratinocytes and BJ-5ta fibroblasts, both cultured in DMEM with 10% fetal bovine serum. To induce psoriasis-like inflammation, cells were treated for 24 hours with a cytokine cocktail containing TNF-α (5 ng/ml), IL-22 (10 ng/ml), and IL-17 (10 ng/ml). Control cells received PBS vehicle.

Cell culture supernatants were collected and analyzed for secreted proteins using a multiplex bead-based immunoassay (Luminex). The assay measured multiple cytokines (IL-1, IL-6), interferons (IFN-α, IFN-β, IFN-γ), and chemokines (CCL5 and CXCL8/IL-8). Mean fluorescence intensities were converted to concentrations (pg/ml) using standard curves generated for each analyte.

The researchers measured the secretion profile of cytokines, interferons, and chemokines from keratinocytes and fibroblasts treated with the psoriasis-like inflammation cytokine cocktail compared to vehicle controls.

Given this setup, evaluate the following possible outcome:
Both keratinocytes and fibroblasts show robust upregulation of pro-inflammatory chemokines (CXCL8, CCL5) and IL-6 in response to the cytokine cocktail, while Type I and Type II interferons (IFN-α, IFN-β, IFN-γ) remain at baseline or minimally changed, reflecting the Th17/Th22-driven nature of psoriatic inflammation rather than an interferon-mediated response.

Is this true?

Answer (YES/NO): NO